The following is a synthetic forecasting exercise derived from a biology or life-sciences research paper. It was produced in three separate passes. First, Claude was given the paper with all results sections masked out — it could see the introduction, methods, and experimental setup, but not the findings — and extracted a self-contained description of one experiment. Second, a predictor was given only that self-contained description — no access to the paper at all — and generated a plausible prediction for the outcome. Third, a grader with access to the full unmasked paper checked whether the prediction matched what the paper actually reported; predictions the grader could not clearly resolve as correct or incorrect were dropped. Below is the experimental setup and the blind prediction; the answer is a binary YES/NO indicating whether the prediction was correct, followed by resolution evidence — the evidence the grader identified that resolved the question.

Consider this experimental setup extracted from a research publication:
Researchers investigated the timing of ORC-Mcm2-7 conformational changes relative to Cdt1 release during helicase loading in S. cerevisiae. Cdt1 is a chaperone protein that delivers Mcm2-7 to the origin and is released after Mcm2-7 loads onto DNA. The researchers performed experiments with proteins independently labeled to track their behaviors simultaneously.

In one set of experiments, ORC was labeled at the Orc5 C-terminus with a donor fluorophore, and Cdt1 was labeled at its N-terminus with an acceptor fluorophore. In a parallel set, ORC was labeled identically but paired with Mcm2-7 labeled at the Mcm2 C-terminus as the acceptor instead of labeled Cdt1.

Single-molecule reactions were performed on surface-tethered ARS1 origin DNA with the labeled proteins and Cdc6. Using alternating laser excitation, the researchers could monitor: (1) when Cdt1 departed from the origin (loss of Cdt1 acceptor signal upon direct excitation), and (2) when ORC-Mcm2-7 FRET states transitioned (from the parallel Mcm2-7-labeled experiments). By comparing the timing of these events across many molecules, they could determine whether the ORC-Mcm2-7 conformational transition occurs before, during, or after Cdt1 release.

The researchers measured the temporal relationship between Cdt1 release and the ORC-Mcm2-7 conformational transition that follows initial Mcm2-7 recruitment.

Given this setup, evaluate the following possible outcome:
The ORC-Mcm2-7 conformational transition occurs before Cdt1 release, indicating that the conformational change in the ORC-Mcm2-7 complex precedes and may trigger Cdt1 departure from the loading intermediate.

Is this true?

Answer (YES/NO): NO